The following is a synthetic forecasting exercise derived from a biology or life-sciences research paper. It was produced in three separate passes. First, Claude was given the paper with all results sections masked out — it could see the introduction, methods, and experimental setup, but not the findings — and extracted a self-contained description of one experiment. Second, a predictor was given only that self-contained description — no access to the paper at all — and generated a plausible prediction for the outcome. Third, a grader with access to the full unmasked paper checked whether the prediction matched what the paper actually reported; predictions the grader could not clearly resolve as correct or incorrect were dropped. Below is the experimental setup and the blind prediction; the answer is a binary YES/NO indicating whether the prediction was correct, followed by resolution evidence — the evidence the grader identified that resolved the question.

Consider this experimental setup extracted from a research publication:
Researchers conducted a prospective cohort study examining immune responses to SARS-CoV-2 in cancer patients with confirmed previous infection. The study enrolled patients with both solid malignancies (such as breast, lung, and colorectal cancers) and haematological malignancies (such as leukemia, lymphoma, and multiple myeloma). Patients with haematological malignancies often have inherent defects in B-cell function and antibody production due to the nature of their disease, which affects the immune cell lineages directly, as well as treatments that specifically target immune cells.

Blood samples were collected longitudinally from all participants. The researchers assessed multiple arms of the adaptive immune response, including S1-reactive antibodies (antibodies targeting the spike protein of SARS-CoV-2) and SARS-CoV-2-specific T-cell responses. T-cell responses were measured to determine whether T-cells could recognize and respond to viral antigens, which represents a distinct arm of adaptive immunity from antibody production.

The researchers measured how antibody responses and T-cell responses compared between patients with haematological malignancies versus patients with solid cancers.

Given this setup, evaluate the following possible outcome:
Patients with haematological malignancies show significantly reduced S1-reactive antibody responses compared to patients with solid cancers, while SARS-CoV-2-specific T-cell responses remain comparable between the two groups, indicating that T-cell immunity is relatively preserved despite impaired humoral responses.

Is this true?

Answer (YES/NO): NO